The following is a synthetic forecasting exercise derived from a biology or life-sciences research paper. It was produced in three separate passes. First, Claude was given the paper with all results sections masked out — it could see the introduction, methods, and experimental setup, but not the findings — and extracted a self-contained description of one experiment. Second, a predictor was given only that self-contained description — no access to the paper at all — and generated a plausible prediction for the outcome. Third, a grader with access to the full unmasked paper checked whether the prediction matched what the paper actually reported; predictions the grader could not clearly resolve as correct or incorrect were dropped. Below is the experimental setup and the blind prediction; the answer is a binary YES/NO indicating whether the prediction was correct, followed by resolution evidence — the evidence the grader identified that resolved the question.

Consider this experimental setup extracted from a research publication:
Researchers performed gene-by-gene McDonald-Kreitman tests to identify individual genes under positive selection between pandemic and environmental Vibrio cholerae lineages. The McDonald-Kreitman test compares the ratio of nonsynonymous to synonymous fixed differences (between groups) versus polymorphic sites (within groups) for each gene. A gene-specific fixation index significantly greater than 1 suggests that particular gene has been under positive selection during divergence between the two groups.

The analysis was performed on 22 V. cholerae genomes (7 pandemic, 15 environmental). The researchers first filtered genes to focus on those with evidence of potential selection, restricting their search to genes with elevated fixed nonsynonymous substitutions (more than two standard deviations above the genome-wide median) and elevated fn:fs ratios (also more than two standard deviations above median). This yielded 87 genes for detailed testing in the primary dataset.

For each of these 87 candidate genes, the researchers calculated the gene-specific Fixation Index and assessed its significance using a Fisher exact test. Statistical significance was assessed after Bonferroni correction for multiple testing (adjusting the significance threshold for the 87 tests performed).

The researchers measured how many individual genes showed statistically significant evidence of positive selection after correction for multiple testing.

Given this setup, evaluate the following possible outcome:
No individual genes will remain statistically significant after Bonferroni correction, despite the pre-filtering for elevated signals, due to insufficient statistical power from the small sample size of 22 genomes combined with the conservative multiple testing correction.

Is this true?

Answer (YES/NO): YES